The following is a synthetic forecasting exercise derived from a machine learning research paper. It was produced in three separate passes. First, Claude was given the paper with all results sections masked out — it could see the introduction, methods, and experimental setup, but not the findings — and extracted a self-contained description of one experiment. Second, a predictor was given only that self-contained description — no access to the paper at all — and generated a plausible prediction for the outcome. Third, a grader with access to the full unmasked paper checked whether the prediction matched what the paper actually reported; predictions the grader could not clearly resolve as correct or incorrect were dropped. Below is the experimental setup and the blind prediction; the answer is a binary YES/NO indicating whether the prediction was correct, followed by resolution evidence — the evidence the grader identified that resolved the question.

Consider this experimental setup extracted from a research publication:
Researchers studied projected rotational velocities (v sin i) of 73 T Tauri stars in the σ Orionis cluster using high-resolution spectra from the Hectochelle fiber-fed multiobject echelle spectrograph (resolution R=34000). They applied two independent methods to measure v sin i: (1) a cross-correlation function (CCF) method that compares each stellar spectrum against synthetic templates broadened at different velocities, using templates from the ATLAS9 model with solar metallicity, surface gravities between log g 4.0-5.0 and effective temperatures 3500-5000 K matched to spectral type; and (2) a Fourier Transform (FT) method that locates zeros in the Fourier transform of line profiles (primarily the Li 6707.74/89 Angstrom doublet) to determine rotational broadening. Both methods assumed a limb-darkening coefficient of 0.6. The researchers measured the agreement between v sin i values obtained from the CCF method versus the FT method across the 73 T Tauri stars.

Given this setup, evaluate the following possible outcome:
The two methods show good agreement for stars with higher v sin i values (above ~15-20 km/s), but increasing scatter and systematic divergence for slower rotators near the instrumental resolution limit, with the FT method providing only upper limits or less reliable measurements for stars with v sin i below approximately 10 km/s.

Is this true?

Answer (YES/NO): NO